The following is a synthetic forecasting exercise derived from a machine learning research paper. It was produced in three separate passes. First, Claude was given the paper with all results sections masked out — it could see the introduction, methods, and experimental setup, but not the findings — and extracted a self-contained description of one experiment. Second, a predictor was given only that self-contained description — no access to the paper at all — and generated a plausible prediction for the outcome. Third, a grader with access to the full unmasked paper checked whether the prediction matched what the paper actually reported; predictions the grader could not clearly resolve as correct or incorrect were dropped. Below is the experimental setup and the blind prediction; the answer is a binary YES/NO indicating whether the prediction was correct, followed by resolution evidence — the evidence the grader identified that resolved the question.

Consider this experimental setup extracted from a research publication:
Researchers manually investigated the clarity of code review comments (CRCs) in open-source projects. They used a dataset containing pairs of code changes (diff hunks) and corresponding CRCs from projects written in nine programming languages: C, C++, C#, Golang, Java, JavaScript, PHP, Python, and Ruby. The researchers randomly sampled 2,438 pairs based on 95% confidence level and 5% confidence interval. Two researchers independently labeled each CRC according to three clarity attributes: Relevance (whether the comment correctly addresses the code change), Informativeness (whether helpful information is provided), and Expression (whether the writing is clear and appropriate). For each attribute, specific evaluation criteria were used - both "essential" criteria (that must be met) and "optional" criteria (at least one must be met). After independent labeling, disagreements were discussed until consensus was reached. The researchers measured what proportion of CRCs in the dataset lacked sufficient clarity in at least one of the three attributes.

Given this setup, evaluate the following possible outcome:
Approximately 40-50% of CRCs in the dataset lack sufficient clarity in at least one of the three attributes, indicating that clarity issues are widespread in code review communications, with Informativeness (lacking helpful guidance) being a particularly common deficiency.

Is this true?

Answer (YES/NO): NO